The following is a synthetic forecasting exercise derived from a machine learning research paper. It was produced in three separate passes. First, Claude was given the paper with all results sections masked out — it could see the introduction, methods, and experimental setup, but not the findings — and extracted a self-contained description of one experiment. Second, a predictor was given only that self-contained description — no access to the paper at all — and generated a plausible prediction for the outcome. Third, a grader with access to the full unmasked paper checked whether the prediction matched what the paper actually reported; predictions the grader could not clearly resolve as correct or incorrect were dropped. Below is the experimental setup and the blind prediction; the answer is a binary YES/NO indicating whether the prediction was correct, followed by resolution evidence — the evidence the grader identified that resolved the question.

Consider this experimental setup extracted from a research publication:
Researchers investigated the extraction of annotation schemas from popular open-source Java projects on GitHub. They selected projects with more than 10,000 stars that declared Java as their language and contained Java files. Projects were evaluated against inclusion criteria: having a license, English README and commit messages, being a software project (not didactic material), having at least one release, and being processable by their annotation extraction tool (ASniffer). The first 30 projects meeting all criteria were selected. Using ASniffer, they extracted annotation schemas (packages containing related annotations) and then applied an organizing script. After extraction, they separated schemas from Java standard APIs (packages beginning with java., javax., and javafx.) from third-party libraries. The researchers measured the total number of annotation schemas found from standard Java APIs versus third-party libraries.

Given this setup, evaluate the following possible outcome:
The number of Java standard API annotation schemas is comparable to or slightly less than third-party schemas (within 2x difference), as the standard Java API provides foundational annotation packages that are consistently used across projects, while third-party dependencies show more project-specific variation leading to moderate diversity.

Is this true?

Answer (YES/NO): NO